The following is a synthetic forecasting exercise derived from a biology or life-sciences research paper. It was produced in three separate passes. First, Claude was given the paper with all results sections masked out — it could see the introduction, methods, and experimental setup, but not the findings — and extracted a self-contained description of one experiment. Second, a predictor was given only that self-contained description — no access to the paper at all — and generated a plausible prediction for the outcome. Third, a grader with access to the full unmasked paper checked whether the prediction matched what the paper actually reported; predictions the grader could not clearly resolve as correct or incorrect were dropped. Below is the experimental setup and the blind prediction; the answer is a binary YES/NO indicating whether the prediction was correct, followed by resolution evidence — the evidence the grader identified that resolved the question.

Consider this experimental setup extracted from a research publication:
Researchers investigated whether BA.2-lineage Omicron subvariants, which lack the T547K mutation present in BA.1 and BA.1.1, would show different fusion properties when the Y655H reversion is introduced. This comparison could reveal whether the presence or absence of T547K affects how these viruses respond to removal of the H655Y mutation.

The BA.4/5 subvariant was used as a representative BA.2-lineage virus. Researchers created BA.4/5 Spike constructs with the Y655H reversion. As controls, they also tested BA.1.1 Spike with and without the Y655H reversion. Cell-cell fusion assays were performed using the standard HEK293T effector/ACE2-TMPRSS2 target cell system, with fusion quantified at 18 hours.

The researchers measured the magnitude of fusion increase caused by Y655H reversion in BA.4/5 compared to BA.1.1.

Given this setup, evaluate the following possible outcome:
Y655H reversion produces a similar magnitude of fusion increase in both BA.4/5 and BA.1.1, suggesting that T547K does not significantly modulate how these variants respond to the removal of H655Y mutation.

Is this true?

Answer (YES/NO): YES